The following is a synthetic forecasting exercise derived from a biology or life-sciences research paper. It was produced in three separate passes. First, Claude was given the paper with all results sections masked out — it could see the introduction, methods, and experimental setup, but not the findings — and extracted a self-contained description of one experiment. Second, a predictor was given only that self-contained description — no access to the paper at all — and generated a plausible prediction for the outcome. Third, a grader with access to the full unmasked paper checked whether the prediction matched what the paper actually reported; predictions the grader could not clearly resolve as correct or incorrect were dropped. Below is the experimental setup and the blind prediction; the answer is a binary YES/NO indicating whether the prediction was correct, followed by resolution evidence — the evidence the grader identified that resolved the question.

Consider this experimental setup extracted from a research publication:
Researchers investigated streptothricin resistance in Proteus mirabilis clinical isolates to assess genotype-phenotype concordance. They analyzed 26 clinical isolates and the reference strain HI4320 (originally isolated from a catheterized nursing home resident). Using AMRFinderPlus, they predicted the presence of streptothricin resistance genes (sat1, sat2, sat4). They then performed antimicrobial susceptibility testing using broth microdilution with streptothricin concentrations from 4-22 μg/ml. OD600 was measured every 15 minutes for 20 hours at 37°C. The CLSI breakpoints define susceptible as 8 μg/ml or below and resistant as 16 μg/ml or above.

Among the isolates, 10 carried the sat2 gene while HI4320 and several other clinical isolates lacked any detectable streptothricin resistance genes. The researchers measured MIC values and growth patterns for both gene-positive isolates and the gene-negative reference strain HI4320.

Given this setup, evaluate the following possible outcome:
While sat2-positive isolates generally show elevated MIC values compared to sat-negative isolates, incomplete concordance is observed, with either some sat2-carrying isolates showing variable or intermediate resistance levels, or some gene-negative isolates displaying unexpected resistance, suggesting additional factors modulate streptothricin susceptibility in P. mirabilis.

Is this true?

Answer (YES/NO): YES